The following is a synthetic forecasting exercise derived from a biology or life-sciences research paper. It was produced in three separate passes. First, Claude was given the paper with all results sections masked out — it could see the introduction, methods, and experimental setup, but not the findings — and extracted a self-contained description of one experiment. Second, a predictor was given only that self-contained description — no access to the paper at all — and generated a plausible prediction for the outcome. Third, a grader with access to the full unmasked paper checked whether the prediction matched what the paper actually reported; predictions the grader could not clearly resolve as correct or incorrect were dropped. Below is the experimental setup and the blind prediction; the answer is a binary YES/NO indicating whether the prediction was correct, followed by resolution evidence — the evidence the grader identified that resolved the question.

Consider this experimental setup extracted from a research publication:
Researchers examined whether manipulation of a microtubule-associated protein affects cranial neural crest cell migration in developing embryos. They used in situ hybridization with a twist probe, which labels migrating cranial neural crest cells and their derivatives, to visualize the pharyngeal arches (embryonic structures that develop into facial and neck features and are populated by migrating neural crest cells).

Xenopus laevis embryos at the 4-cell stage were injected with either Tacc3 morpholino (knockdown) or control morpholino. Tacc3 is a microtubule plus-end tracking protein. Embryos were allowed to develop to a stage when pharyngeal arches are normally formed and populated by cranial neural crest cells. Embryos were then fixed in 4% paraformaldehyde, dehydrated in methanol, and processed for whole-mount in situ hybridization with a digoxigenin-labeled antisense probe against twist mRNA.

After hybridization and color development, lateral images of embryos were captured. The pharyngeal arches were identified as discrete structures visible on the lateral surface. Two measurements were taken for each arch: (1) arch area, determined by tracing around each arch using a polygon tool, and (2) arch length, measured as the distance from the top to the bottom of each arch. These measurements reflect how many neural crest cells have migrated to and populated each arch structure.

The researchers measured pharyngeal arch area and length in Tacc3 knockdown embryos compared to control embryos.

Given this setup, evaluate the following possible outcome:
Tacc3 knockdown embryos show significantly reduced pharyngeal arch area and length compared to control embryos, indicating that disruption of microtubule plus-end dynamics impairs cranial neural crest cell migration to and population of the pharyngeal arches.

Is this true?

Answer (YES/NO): YES